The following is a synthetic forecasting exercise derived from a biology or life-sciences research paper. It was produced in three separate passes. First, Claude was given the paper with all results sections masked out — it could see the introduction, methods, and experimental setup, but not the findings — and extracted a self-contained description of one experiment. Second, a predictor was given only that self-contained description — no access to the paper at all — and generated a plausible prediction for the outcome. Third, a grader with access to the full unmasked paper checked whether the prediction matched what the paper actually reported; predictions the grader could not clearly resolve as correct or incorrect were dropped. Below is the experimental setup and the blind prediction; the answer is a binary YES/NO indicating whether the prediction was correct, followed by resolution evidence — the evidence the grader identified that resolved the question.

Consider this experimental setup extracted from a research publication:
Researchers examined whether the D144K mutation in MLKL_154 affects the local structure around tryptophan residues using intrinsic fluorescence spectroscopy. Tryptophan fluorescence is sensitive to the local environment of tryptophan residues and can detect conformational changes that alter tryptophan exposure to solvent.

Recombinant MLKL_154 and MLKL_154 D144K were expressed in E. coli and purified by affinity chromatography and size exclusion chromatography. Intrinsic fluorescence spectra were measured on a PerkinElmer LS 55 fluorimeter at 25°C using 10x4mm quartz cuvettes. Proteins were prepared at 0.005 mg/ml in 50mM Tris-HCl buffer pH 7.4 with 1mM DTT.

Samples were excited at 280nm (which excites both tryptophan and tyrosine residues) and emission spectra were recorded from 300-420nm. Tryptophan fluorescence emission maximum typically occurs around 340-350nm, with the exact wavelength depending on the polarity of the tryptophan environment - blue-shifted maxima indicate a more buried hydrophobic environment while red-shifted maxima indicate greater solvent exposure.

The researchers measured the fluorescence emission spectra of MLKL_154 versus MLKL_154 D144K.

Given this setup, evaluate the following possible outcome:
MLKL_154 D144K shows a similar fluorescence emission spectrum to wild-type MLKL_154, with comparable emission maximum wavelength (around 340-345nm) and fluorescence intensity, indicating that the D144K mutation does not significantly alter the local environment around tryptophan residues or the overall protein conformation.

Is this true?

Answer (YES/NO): NO